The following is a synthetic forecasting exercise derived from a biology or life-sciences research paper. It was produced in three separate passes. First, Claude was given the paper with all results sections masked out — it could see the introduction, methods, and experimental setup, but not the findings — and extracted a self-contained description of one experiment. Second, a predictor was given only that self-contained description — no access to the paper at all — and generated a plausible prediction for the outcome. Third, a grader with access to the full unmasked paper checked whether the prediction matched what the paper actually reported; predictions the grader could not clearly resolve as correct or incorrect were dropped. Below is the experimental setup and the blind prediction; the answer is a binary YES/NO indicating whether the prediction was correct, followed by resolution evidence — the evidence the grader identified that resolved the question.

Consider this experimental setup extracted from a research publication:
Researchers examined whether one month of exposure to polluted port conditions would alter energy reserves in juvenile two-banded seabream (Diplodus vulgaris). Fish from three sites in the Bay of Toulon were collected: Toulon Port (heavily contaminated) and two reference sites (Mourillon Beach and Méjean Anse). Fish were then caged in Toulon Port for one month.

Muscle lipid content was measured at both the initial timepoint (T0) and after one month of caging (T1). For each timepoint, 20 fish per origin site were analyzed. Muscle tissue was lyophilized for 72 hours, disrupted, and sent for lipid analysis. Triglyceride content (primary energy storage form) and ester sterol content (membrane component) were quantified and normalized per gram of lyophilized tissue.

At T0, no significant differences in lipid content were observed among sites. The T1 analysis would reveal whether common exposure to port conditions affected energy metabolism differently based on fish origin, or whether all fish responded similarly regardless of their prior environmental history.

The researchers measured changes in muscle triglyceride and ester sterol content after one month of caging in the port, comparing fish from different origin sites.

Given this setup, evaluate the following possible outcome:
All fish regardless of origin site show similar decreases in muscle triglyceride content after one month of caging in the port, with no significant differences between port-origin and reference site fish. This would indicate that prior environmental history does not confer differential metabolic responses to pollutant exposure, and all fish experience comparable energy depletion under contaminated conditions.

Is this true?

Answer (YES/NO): NO